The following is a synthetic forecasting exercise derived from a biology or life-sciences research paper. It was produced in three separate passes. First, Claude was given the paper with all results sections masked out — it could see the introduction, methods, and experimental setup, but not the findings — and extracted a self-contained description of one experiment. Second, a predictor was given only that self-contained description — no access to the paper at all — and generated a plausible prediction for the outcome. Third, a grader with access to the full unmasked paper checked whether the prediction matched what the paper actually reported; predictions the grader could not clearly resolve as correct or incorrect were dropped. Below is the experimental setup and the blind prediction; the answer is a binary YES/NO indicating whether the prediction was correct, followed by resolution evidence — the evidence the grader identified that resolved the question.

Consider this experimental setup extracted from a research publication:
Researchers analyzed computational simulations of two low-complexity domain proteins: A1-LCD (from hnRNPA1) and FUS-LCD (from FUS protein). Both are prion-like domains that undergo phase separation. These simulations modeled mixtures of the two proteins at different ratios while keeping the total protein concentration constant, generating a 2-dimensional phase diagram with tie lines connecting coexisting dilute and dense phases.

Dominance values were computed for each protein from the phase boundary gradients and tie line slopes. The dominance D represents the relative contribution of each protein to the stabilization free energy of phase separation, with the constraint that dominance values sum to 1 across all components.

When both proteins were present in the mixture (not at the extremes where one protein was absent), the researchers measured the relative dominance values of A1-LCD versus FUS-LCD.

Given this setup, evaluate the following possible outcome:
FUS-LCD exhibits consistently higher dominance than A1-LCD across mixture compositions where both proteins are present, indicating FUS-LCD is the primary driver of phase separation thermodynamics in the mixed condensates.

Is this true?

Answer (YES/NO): NO